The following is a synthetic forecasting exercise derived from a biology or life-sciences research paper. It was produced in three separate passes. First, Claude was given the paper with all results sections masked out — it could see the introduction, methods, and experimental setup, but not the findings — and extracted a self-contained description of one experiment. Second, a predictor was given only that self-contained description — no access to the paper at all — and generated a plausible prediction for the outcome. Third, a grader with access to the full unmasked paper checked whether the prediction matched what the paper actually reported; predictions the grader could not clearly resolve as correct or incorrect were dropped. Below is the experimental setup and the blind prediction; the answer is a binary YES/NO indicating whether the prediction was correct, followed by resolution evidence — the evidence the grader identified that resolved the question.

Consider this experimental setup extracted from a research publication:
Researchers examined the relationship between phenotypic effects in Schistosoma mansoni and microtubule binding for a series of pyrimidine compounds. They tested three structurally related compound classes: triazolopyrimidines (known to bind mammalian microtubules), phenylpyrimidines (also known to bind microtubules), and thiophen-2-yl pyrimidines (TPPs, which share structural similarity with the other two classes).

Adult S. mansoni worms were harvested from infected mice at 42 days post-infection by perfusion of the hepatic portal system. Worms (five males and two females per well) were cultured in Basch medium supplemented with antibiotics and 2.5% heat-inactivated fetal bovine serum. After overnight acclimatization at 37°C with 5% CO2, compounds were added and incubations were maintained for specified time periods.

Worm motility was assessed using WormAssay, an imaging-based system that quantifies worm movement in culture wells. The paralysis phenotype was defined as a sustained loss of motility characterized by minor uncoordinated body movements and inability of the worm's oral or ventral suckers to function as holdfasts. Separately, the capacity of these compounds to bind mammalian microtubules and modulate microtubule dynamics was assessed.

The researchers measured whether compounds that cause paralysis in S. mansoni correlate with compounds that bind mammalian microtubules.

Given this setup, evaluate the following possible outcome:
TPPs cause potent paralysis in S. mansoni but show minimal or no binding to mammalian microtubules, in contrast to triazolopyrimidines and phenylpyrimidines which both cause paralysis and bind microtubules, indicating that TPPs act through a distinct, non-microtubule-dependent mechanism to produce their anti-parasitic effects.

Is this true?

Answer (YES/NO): NO